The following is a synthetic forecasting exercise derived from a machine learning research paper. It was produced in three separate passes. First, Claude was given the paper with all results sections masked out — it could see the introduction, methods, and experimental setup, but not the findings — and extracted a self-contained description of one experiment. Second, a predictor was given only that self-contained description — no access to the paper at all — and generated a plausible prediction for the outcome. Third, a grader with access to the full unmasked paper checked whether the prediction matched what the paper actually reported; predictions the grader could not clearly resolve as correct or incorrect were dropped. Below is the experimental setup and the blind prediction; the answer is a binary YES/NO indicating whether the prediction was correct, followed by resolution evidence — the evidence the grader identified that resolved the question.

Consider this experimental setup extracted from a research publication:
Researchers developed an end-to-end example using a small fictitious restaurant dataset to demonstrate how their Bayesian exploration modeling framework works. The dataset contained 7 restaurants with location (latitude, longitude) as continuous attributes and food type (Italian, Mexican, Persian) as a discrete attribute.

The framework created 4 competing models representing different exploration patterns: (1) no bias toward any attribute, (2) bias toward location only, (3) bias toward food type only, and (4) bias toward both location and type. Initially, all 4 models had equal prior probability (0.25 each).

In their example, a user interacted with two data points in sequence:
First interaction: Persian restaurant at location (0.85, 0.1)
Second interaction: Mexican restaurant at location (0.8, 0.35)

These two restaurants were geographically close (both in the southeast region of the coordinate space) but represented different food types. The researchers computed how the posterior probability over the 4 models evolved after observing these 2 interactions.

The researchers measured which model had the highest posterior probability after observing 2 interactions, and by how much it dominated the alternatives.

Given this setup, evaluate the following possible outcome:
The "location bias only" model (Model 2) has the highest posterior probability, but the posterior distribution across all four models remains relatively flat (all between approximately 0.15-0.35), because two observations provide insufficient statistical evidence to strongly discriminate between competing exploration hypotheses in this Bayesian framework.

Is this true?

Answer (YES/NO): NO